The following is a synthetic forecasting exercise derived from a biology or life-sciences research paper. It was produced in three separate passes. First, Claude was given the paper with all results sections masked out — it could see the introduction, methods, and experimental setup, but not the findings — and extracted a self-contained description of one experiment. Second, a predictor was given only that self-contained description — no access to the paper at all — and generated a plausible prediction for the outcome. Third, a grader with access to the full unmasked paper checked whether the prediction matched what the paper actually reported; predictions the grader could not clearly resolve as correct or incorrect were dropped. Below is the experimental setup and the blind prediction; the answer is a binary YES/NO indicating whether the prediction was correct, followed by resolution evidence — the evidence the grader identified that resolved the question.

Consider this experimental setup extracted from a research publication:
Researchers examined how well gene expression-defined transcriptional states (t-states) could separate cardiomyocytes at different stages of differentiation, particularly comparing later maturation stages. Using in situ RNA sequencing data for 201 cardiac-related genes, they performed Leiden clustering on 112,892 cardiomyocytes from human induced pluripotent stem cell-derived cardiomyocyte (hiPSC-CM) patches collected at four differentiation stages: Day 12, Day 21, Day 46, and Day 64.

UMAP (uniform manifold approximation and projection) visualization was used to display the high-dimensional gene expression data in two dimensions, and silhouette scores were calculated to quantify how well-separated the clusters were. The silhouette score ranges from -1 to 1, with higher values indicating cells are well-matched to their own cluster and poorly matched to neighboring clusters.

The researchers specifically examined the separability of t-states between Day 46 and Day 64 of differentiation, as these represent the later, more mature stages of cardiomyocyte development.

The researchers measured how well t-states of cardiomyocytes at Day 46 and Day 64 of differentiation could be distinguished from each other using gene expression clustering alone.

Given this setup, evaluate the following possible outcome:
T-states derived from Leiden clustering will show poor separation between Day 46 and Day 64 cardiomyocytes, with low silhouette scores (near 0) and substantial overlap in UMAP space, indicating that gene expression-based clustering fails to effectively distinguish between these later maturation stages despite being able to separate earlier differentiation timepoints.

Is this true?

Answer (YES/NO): YES